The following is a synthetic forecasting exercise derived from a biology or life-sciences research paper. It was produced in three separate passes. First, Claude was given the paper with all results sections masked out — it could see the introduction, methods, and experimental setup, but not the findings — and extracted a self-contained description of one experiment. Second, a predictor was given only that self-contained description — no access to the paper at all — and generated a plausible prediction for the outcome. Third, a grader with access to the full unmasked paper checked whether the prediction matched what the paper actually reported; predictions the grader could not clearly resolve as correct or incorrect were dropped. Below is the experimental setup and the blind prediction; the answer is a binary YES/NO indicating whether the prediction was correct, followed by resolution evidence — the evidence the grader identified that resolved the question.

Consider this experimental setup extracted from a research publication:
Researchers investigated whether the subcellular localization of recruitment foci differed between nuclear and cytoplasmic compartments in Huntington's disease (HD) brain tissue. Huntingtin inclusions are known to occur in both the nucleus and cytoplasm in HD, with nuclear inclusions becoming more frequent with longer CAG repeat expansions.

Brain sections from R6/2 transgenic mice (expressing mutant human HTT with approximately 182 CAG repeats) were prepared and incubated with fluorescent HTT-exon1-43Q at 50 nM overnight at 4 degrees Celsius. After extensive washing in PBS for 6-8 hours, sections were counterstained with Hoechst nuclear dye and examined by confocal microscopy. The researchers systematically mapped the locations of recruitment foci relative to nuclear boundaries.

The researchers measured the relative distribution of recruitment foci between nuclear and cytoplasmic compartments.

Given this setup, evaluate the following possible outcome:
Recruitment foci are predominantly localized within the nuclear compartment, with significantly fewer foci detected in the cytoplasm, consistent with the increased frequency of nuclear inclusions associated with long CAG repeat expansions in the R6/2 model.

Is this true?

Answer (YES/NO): NO